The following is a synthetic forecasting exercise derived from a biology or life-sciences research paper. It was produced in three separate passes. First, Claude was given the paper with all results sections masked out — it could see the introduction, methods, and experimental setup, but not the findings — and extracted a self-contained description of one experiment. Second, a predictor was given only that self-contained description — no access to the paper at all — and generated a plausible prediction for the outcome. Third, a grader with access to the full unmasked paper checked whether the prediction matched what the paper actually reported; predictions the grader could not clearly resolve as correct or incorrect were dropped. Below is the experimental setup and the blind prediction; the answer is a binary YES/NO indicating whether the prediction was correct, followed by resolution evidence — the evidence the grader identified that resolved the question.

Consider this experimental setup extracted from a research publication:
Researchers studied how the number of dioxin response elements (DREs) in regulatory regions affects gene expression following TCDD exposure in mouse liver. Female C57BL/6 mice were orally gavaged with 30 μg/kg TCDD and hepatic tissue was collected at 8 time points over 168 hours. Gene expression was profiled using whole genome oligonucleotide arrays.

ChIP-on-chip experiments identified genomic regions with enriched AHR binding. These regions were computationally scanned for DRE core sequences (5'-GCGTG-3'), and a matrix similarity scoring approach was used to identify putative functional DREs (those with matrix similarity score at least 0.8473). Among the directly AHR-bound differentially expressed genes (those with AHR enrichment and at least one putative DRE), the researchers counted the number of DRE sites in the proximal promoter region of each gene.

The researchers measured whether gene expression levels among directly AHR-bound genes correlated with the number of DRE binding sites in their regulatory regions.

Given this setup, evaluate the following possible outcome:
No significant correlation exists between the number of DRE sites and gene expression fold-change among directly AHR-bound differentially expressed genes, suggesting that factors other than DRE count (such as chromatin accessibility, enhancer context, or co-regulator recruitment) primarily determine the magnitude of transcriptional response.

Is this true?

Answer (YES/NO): NO